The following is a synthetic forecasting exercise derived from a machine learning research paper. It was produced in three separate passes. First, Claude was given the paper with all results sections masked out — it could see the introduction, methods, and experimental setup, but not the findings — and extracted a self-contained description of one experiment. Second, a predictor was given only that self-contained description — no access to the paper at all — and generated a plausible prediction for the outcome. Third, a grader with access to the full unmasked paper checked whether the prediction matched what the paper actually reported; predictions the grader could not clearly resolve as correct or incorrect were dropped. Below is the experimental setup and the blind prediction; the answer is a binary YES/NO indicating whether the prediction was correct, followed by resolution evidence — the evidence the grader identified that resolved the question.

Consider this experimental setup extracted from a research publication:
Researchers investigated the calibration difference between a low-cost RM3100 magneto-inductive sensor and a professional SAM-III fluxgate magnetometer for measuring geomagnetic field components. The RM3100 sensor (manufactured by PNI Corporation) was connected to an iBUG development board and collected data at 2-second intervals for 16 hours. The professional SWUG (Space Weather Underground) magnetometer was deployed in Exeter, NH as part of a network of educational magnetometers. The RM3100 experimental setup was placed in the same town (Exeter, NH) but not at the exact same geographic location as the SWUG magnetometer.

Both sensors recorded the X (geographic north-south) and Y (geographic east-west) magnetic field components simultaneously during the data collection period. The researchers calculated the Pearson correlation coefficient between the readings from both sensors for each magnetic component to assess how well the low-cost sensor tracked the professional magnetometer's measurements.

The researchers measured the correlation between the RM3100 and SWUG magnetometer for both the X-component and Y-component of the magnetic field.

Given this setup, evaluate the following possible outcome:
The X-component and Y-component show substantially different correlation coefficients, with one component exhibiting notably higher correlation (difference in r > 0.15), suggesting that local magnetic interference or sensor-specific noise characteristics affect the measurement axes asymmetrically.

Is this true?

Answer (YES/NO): YES